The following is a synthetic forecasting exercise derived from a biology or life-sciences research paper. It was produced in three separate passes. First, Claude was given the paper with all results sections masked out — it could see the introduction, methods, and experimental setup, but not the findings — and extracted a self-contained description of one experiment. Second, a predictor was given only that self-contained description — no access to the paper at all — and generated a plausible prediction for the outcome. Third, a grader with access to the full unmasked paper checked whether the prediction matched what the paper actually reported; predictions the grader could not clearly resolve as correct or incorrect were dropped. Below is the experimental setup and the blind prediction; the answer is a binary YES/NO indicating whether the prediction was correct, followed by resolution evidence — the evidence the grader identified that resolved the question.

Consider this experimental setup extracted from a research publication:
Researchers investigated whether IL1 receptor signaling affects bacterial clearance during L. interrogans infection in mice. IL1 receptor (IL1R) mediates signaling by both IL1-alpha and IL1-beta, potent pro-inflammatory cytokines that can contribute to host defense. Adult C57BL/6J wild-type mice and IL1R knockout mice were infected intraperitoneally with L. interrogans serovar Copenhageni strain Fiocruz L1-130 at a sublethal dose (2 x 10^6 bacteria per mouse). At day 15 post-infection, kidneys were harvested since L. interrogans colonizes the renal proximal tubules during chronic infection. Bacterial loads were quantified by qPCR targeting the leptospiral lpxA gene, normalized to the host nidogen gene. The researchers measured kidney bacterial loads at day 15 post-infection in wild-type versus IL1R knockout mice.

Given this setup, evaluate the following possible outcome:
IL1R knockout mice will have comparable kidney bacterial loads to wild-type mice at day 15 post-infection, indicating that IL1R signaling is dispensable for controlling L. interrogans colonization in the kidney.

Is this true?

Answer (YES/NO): YES